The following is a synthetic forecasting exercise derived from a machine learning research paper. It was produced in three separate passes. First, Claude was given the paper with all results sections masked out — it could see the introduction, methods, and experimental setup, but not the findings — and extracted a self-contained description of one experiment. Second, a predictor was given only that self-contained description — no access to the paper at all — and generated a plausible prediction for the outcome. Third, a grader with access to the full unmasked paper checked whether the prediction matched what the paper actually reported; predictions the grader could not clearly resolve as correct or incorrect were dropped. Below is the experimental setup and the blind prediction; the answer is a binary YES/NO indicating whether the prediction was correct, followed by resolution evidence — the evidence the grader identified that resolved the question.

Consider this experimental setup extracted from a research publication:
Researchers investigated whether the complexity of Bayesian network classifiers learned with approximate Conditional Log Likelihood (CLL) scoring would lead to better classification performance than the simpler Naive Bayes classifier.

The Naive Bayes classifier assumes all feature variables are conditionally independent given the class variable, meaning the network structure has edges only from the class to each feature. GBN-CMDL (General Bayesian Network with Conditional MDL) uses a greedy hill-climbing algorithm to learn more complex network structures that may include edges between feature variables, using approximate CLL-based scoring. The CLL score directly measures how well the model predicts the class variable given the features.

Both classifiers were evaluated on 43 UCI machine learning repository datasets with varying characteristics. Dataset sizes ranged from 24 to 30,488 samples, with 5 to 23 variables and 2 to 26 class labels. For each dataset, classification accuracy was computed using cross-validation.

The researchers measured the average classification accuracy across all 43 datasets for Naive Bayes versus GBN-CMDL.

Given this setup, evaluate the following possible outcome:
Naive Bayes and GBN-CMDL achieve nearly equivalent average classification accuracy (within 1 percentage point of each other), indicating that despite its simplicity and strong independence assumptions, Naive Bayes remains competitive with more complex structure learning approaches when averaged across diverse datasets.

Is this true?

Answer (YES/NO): YES